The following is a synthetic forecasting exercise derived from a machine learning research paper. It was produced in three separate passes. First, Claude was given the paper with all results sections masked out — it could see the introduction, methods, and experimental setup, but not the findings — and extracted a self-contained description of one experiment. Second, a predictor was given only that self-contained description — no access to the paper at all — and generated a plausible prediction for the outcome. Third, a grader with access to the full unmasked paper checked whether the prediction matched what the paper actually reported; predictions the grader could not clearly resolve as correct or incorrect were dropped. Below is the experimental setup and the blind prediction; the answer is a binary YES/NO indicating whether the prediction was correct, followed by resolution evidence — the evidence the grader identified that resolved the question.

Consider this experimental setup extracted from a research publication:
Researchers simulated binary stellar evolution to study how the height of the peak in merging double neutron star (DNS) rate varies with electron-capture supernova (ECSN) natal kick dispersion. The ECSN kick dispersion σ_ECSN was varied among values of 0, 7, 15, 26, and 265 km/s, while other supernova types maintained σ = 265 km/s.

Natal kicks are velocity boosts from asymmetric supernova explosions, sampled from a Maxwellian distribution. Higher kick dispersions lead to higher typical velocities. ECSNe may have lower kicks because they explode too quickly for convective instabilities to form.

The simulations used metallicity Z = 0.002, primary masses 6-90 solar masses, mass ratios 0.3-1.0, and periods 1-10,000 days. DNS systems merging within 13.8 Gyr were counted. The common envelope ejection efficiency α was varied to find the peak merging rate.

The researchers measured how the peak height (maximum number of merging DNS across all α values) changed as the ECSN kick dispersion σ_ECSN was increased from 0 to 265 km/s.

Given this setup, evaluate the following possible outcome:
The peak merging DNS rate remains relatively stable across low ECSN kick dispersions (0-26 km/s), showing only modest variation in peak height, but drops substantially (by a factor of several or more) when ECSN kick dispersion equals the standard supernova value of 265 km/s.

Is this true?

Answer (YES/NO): NO